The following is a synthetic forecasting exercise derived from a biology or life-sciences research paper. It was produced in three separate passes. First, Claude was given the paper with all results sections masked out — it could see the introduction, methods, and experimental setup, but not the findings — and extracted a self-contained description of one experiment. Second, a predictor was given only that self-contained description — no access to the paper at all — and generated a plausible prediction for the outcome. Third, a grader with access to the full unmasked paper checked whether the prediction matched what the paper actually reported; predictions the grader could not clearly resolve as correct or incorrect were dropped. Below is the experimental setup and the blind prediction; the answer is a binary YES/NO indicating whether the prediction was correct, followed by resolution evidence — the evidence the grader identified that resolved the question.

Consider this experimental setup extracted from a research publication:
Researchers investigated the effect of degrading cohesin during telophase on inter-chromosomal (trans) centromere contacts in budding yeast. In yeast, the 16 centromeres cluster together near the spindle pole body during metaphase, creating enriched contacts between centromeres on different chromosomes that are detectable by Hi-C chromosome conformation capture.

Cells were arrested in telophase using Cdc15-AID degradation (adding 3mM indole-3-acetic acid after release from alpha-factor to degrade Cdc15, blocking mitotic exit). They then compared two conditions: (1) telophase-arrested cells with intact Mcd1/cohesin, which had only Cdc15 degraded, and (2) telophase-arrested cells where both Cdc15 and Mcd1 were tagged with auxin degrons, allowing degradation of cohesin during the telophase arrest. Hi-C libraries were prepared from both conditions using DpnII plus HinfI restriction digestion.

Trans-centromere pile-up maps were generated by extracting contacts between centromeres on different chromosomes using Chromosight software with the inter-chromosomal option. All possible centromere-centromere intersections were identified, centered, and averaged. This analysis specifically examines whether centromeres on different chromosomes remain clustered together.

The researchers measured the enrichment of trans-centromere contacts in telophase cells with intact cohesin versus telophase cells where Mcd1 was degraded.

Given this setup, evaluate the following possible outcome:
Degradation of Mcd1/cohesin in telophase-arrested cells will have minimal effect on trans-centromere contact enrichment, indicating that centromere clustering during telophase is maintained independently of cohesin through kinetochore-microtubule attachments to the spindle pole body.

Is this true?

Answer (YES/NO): NO